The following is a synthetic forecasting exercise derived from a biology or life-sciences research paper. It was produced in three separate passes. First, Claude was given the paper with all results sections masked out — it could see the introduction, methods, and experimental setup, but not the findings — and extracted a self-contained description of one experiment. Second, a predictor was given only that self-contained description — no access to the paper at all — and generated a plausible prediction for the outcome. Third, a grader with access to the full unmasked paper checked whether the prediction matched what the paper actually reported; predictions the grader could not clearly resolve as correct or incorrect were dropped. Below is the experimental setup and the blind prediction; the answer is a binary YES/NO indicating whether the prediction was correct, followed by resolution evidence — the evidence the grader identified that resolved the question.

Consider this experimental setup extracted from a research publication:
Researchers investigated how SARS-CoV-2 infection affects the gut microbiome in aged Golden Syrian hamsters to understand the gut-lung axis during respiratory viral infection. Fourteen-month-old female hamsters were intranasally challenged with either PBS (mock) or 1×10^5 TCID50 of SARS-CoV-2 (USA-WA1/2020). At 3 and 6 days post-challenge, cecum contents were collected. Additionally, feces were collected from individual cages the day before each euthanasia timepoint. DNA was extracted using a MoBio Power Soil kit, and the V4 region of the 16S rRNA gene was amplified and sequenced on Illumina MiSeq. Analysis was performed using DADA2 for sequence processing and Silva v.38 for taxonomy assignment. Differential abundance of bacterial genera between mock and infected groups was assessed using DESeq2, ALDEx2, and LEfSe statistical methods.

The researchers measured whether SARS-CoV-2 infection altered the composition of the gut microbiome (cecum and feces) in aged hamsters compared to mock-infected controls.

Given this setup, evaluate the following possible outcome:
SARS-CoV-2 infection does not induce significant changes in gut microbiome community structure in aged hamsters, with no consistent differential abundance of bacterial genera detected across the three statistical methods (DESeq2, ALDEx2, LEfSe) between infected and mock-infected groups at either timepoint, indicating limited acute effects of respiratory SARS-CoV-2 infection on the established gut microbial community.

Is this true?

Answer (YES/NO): NO